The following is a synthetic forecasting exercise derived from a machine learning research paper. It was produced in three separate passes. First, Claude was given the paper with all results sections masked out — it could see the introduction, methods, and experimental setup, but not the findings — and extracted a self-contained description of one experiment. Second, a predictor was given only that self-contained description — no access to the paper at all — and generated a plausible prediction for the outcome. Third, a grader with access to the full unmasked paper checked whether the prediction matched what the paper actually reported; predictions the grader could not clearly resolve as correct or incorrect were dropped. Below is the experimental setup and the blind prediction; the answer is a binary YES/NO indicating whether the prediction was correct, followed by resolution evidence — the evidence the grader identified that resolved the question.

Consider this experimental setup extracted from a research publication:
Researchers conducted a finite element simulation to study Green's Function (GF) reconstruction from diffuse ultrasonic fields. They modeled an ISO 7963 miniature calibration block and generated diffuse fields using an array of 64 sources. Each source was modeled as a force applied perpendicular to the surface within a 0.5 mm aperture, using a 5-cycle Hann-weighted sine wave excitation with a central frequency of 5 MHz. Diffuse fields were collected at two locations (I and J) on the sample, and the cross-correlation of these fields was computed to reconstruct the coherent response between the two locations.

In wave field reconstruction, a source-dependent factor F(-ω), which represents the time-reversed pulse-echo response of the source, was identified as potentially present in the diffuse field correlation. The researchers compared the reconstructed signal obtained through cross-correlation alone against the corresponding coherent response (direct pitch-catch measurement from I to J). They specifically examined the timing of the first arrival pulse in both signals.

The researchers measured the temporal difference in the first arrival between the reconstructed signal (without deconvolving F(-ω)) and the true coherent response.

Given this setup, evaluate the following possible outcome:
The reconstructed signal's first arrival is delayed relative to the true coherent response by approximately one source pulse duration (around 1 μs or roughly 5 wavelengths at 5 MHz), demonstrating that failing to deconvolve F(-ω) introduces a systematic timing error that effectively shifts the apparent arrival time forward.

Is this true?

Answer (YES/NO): NO